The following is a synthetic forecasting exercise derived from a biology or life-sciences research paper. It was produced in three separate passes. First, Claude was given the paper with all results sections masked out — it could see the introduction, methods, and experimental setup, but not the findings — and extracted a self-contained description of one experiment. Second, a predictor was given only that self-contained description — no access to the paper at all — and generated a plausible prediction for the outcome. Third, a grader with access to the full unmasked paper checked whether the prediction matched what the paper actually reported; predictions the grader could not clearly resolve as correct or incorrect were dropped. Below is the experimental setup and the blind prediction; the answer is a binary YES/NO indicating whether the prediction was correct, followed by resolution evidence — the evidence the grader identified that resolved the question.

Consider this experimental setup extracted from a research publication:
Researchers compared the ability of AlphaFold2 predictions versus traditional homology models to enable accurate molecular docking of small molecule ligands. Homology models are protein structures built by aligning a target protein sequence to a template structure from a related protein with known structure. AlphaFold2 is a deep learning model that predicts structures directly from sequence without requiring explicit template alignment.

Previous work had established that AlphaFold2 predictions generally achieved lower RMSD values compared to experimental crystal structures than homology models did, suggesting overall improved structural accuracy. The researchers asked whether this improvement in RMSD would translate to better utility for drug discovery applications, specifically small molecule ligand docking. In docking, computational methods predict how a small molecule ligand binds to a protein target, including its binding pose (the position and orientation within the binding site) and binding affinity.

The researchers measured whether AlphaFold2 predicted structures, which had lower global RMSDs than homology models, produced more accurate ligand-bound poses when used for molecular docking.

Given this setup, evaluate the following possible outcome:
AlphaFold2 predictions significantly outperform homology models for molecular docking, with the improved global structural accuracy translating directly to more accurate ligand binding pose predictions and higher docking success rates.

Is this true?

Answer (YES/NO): NO